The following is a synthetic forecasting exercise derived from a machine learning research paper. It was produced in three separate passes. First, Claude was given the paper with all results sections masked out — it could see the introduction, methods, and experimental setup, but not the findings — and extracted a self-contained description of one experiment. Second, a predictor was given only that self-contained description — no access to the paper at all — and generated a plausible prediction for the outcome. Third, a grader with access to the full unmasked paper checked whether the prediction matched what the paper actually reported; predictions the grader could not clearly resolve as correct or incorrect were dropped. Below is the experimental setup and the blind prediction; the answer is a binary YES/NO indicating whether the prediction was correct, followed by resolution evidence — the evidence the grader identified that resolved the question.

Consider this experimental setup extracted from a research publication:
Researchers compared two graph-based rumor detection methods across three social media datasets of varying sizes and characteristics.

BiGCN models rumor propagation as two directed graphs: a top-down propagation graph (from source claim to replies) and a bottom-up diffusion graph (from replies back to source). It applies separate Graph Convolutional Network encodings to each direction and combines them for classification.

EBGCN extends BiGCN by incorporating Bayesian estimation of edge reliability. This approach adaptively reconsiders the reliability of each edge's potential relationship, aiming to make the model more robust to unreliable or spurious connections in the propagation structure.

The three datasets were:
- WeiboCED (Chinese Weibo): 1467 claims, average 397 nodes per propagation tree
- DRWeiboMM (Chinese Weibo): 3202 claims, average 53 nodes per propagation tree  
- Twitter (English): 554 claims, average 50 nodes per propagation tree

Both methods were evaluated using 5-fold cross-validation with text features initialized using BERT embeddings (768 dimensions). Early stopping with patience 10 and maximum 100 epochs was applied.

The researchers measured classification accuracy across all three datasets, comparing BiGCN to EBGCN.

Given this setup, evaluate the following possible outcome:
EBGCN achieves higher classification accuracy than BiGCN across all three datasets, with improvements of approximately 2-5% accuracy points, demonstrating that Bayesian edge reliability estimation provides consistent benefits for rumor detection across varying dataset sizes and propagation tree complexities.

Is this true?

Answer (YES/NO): NO